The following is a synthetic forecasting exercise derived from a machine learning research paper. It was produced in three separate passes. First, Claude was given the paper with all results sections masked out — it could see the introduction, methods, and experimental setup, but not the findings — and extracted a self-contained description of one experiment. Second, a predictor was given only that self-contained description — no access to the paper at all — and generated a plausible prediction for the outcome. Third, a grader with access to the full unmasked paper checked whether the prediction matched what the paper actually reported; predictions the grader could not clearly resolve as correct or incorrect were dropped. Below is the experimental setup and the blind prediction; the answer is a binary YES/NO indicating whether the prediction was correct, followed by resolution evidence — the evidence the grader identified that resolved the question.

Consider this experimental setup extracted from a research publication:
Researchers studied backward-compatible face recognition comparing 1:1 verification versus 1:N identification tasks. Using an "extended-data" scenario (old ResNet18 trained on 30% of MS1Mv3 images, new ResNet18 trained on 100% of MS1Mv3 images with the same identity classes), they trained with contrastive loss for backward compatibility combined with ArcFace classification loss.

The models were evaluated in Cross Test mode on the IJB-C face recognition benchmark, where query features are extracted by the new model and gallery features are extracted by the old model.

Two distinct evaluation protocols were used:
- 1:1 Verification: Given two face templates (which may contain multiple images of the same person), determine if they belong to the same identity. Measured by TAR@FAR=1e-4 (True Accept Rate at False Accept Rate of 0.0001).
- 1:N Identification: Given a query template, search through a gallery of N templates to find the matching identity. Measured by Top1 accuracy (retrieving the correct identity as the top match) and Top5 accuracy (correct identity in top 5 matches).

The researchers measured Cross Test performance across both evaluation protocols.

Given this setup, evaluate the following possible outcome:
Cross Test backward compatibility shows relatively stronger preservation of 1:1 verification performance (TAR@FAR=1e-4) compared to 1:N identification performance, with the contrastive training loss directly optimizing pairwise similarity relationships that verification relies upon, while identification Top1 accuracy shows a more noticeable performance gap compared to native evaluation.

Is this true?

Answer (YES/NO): NO